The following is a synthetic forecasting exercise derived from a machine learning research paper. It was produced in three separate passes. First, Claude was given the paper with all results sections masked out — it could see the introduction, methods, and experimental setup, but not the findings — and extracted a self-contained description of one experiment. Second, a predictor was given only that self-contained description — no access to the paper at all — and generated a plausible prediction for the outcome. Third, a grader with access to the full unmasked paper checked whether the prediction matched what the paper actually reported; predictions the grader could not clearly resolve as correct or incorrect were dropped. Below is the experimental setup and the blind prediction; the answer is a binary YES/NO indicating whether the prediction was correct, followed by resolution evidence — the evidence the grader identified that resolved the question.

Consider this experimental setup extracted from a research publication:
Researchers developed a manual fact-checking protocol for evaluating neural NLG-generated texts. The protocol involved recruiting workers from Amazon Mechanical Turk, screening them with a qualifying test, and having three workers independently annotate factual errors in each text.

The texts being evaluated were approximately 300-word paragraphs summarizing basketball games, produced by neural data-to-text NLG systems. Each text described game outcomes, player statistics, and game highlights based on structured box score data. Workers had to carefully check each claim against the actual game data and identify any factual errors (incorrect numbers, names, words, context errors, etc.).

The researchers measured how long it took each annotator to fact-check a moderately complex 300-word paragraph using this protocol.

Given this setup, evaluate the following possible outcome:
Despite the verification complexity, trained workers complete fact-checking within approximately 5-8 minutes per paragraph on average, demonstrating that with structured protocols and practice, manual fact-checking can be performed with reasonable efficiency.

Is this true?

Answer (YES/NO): NO